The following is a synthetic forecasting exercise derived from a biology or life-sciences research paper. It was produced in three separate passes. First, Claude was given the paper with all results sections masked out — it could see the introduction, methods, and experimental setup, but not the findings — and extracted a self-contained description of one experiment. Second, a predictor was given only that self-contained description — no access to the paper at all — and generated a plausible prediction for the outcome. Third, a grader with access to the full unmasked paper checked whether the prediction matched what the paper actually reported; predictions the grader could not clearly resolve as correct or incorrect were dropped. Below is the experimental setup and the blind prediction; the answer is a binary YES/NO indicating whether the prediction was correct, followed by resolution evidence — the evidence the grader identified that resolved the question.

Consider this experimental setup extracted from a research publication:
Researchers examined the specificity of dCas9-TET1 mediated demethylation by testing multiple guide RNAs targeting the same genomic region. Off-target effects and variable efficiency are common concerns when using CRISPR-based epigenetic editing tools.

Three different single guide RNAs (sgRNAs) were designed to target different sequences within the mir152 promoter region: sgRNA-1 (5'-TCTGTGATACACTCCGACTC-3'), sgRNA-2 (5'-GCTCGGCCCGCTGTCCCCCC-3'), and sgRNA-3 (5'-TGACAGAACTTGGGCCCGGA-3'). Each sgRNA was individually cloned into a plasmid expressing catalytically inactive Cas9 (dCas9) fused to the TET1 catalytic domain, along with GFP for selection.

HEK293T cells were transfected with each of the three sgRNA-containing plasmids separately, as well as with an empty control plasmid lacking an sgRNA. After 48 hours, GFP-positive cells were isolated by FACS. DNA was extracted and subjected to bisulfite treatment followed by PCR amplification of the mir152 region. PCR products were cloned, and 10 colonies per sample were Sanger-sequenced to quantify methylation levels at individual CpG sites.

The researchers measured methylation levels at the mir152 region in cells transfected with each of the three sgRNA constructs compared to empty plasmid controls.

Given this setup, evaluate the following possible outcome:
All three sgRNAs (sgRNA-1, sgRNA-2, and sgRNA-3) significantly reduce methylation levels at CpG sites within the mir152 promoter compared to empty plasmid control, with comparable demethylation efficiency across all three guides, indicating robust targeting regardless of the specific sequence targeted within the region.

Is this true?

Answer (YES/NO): NO